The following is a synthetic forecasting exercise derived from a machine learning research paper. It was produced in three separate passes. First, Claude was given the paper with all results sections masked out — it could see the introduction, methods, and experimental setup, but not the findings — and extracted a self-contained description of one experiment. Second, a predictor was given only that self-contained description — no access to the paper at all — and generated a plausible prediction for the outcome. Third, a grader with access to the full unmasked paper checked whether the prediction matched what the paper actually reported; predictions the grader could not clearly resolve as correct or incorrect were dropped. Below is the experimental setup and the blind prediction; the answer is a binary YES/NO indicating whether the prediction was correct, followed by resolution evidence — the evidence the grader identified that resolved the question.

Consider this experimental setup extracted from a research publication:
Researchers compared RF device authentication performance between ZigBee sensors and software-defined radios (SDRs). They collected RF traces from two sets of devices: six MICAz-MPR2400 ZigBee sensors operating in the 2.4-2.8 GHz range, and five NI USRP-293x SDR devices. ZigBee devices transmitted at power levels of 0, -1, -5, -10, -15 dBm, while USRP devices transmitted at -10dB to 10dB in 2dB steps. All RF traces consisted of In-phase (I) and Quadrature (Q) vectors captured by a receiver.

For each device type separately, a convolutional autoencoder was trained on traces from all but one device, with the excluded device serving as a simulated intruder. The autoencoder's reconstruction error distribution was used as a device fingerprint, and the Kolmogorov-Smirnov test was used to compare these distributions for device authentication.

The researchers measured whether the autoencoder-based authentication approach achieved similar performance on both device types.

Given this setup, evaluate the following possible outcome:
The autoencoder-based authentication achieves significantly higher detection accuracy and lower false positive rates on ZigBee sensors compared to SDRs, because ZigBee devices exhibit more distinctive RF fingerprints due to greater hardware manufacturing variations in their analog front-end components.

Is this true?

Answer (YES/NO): NO